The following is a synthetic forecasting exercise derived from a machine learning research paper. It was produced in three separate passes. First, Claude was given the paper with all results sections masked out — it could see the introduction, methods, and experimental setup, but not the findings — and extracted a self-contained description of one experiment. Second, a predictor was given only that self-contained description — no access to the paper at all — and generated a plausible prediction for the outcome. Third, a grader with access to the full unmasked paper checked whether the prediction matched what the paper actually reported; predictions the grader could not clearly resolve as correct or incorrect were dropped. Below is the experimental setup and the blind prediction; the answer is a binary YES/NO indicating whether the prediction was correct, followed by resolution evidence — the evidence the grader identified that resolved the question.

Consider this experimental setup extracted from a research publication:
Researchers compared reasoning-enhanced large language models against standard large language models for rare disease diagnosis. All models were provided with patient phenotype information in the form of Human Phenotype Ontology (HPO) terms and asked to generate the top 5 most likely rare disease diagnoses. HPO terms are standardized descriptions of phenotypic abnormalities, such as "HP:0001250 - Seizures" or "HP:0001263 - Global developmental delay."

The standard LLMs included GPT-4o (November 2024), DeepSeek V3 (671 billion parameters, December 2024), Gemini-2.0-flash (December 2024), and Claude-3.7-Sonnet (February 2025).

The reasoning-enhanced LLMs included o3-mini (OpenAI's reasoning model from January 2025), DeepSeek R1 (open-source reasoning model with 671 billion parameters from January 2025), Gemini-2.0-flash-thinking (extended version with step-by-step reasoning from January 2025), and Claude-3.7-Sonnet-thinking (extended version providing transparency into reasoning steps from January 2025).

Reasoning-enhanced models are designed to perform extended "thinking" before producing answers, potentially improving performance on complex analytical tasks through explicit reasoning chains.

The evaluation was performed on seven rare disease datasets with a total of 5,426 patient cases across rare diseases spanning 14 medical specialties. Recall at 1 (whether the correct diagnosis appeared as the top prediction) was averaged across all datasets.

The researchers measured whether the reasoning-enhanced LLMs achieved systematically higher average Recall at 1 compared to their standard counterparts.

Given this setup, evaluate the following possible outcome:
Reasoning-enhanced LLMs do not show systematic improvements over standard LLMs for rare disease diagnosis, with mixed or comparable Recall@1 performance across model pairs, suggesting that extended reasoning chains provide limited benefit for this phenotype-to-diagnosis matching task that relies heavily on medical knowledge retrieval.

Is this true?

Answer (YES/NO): NO